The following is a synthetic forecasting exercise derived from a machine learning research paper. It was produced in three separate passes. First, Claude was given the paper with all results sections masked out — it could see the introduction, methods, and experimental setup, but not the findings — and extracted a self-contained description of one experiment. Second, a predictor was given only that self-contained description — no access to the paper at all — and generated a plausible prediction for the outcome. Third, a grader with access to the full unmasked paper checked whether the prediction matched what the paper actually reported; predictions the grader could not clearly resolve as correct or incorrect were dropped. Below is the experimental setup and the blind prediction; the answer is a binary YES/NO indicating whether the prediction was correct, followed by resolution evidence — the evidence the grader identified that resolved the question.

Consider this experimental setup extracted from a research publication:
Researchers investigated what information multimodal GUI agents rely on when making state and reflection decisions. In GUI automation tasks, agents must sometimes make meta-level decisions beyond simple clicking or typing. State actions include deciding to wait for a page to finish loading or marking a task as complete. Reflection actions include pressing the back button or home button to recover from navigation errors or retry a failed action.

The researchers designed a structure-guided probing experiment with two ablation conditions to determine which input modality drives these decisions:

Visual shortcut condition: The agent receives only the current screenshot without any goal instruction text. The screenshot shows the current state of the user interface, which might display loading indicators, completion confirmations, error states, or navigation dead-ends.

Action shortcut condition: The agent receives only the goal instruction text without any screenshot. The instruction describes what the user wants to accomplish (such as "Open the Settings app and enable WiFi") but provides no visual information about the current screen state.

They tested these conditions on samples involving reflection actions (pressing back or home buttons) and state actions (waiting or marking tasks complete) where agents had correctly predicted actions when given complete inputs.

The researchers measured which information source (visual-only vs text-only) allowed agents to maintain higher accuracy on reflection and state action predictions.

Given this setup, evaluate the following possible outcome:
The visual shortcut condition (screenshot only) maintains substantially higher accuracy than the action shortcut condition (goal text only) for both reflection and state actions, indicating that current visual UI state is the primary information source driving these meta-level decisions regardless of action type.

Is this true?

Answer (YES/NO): NO